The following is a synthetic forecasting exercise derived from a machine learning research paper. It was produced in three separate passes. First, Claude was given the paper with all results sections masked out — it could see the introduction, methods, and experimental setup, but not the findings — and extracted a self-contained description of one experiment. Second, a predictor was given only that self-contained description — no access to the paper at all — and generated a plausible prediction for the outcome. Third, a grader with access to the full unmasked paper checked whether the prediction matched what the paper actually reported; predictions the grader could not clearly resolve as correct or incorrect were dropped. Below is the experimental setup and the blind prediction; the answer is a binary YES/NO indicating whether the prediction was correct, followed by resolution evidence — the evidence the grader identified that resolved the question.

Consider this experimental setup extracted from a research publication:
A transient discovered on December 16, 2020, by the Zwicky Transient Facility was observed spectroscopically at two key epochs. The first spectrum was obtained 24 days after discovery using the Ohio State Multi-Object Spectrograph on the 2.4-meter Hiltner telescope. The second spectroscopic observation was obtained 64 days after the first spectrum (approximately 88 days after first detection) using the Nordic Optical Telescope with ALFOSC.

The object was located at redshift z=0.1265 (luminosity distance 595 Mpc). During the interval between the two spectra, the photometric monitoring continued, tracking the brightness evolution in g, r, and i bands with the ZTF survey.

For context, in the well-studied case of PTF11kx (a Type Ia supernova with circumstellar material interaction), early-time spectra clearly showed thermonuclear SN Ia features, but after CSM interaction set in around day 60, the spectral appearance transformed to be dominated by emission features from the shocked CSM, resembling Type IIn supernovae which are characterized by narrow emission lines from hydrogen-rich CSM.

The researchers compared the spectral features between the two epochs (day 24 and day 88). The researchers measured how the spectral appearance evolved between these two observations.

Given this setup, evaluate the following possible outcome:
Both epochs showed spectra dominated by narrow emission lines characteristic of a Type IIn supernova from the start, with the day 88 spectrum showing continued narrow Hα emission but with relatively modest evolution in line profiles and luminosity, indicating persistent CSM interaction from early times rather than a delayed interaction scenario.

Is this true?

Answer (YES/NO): NO